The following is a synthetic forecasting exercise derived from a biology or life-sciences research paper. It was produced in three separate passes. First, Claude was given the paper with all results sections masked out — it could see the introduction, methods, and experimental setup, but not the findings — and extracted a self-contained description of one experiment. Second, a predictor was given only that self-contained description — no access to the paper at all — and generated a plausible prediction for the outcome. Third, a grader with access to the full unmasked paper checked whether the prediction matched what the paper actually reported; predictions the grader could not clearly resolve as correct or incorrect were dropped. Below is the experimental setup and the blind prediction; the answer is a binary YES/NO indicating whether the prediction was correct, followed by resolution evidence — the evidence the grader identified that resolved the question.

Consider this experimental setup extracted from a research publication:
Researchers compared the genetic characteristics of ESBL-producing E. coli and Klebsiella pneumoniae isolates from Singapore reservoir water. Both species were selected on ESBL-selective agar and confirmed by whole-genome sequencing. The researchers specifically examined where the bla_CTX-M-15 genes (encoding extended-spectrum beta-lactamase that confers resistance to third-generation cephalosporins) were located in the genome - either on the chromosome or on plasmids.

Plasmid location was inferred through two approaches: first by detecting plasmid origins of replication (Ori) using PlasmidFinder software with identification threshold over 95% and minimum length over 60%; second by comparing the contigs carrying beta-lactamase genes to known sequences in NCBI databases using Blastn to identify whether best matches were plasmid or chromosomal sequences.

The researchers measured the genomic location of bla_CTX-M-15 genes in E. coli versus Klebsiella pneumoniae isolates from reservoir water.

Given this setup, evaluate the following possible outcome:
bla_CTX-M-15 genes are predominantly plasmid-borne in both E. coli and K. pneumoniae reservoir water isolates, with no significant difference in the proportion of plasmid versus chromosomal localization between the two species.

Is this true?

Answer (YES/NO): NO